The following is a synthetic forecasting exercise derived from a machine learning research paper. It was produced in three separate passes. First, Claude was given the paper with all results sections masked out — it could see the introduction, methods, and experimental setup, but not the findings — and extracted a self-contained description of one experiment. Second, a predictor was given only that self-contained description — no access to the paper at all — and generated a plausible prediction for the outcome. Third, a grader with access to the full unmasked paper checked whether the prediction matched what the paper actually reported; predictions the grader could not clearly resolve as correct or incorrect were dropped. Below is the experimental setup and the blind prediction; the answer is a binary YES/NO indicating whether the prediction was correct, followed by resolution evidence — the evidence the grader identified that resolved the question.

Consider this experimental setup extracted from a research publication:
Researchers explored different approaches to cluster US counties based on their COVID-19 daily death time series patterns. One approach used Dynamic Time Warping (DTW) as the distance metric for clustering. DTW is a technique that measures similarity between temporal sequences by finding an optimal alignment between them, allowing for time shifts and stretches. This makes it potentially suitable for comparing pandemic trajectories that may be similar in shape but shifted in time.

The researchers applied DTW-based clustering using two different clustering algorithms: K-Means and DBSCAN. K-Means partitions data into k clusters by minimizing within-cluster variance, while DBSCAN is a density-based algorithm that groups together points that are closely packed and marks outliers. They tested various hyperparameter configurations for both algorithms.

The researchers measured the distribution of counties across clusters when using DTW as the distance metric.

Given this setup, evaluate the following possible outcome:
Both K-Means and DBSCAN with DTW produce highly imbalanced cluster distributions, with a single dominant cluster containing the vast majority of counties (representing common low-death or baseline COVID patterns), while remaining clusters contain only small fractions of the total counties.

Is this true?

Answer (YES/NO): YES